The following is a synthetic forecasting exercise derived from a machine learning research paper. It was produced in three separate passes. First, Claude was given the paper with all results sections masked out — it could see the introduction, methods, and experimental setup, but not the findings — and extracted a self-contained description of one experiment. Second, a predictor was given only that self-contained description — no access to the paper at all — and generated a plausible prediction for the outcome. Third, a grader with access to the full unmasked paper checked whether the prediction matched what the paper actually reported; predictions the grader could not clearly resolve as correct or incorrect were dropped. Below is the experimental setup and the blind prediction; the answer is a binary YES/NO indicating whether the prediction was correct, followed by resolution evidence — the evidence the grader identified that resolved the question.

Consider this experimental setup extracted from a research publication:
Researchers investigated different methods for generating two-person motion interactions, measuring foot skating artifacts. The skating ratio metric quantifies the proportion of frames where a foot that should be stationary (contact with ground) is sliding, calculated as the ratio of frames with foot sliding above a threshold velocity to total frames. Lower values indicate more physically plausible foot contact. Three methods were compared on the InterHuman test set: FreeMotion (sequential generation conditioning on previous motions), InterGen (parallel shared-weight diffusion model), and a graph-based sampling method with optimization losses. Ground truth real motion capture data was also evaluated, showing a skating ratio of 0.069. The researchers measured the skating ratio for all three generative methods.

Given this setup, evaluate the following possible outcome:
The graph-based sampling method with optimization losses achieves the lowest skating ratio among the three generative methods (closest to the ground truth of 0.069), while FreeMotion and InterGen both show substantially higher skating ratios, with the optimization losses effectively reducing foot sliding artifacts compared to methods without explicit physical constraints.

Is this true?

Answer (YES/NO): NO